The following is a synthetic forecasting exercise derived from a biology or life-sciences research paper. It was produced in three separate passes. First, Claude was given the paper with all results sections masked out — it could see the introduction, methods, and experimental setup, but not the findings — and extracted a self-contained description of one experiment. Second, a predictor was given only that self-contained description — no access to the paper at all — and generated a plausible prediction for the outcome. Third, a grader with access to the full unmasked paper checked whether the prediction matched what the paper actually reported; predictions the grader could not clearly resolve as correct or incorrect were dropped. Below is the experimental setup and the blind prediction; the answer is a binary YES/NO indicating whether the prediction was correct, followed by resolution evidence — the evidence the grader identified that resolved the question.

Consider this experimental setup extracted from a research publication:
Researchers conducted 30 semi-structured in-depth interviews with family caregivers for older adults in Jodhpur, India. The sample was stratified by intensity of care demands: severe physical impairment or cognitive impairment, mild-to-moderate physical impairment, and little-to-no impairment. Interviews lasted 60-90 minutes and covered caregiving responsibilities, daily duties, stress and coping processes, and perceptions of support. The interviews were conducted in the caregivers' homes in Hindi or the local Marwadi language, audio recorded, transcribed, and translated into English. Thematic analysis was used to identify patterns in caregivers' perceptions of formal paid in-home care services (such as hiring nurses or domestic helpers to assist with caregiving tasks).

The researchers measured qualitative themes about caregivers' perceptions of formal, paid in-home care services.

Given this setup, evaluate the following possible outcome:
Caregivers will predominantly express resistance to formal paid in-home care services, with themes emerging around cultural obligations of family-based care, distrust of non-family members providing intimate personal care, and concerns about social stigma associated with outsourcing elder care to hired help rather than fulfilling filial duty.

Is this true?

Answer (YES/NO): YES